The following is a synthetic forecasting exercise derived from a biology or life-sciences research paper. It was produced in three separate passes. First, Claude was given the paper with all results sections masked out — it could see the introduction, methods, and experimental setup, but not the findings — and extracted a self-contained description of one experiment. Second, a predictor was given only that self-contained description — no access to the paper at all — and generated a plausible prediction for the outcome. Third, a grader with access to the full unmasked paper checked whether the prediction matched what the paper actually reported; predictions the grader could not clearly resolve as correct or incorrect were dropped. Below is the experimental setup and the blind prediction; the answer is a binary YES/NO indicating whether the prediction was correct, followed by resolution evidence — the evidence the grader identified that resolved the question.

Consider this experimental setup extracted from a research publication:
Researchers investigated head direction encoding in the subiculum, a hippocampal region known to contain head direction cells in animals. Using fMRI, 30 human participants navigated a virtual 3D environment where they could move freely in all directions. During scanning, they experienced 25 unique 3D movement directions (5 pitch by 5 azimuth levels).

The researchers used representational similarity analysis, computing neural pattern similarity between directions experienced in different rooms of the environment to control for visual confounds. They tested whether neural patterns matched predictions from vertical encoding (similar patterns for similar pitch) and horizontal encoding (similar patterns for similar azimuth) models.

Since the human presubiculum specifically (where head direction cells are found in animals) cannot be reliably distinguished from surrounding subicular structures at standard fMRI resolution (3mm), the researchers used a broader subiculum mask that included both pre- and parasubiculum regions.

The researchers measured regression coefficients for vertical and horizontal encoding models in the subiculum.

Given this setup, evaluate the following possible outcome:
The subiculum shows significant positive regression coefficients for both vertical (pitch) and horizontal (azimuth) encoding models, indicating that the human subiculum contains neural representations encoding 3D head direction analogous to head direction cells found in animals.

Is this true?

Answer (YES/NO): NO